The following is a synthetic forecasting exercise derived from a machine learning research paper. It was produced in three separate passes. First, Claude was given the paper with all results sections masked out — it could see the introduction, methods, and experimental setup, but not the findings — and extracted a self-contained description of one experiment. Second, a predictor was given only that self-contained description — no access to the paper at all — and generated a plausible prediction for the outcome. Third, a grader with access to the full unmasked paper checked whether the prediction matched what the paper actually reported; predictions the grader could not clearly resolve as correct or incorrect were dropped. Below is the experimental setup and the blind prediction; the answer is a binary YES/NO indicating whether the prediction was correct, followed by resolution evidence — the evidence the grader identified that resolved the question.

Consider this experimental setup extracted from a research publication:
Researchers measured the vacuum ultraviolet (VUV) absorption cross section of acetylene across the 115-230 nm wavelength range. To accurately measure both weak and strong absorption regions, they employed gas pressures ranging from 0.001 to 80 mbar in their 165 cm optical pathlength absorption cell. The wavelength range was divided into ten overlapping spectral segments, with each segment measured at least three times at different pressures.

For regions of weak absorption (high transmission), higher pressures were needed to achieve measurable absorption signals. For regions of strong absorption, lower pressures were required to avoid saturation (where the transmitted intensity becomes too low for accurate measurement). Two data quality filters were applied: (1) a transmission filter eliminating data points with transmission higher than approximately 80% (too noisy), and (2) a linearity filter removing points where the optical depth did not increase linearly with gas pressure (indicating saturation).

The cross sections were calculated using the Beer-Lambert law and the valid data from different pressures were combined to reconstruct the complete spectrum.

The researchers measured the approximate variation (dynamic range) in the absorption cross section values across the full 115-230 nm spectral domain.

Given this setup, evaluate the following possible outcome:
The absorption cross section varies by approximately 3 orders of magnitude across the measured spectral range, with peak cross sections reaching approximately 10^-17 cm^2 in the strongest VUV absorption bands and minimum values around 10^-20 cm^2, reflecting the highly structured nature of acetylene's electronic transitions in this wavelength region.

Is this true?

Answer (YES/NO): NO